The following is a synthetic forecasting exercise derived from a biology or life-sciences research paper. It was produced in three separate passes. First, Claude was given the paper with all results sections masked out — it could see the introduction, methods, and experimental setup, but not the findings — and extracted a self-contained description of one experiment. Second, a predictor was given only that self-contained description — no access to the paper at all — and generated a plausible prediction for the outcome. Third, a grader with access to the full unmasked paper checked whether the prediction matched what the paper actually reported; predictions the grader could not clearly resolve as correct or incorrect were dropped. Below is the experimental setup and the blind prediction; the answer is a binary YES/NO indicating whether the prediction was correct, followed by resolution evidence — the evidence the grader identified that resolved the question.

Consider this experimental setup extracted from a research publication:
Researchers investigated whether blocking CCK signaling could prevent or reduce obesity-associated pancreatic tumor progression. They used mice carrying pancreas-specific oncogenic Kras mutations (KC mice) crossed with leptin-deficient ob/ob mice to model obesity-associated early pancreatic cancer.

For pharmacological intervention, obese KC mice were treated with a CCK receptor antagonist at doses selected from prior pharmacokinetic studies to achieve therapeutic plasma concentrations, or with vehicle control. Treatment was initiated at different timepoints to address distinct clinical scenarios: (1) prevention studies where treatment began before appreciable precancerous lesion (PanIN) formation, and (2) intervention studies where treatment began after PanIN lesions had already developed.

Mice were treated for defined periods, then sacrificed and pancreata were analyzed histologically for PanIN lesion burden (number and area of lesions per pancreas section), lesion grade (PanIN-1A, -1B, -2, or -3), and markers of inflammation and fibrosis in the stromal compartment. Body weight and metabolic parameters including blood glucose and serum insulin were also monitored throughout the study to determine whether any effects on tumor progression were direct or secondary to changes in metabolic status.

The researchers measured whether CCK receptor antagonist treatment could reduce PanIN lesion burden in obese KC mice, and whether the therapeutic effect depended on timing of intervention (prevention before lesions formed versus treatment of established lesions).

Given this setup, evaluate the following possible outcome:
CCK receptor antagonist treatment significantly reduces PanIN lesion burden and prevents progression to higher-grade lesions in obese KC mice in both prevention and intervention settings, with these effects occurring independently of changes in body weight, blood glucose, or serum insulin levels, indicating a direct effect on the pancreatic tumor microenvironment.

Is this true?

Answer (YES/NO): NO